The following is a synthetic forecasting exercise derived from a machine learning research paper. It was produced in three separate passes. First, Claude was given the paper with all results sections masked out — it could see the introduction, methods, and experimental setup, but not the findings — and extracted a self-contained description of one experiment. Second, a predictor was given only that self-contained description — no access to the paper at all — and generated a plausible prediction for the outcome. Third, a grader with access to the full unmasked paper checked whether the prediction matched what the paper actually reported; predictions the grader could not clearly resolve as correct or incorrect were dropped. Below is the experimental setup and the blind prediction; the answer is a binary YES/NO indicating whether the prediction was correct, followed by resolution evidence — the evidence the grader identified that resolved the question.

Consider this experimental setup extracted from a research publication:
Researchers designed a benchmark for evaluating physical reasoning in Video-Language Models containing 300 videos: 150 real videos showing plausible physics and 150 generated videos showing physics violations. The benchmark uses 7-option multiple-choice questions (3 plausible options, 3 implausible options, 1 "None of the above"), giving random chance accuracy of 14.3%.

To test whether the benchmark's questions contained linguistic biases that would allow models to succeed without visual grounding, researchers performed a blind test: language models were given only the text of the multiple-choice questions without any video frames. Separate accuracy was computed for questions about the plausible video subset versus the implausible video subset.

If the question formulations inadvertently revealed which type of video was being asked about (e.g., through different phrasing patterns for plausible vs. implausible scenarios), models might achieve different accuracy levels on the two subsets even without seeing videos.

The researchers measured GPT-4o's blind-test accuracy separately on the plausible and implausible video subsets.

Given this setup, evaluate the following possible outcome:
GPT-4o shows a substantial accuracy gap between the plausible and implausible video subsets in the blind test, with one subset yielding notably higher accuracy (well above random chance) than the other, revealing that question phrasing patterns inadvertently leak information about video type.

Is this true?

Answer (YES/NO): NO